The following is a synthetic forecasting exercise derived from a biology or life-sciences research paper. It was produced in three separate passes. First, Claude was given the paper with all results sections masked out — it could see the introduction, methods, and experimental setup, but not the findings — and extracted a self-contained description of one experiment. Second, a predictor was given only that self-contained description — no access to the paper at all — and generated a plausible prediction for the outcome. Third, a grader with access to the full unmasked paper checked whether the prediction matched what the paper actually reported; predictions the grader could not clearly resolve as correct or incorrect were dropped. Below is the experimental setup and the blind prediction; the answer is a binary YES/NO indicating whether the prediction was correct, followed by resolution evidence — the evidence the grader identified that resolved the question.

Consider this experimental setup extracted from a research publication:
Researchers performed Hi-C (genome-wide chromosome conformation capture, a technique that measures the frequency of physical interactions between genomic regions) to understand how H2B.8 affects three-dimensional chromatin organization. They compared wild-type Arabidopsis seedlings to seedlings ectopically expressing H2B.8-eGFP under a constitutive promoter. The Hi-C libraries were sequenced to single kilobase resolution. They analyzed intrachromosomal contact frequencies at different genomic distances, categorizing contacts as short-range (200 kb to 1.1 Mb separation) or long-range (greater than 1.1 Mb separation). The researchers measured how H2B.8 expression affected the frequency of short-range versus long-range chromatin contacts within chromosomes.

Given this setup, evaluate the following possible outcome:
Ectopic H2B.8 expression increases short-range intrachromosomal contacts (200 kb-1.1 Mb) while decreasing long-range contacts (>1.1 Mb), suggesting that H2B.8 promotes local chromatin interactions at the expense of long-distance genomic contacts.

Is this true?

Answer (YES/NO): YES